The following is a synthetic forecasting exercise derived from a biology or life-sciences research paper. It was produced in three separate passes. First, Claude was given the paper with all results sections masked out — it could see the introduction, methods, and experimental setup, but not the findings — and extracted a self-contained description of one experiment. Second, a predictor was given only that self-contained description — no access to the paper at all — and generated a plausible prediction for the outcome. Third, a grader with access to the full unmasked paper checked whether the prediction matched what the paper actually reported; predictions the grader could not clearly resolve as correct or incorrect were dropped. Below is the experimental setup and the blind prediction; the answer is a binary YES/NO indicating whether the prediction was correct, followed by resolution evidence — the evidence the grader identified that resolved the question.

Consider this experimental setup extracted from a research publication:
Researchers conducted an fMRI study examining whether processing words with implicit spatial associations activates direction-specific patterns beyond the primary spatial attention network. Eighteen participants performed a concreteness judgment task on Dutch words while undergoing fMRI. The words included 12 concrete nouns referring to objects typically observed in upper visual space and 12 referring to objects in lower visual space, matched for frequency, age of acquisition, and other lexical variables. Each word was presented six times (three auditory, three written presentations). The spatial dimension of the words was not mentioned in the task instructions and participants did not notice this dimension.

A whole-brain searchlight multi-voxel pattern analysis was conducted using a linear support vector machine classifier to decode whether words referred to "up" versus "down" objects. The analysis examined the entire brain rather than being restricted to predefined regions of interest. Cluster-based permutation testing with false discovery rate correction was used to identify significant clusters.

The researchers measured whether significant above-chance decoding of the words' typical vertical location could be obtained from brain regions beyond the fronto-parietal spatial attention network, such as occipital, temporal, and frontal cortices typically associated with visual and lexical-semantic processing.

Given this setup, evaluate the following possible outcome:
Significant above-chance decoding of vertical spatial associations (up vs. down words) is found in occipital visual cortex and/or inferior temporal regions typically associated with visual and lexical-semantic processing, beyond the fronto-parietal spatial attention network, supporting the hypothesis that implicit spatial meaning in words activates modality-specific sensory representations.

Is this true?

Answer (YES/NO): YES